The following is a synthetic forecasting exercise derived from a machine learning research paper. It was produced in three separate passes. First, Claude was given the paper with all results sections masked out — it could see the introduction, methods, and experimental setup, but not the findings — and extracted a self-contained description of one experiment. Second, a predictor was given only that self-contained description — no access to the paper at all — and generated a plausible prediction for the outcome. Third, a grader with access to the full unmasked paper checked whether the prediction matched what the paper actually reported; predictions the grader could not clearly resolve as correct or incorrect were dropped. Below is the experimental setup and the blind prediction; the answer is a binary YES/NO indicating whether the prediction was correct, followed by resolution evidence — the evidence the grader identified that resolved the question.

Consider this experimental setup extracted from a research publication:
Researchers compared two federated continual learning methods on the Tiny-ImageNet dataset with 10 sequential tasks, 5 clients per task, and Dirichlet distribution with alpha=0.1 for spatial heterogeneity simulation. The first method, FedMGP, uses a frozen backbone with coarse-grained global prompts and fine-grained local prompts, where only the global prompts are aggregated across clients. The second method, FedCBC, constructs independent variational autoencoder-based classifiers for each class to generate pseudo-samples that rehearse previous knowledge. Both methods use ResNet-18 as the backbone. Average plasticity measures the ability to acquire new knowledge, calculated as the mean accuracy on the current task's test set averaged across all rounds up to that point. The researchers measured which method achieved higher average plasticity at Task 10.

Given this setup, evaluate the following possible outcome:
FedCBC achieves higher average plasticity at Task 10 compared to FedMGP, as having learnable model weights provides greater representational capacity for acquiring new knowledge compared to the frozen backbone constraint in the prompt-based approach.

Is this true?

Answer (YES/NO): YES